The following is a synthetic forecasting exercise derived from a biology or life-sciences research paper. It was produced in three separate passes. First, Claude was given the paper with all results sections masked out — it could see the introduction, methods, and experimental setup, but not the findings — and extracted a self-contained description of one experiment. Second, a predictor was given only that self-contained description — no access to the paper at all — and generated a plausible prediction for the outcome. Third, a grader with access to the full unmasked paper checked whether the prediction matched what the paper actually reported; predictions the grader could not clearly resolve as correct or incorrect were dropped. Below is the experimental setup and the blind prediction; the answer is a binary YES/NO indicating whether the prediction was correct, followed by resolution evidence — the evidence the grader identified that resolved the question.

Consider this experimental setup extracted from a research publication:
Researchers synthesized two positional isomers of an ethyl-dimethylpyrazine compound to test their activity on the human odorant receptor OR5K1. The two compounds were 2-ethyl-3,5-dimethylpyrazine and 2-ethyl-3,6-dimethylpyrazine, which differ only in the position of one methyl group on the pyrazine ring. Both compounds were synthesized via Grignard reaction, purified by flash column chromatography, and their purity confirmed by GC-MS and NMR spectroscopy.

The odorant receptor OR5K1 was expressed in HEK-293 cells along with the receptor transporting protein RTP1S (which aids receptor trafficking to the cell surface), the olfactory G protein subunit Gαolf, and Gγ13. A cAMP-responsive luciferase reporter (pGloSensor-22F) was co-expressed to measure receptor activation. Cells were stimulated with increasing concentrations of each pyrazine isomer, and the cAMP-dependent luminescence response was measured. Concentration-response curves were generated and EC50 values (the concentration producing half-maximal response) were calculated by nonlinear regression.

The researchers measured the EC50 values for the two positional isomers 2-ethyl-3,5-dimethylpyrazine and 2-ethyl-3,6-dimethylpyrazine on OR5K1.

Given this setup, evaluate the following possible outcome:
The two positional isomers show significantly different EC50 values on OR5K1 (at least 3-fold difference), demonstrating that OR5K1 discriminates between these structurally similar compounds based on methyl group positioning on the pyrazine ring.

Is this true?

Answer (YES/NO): YES